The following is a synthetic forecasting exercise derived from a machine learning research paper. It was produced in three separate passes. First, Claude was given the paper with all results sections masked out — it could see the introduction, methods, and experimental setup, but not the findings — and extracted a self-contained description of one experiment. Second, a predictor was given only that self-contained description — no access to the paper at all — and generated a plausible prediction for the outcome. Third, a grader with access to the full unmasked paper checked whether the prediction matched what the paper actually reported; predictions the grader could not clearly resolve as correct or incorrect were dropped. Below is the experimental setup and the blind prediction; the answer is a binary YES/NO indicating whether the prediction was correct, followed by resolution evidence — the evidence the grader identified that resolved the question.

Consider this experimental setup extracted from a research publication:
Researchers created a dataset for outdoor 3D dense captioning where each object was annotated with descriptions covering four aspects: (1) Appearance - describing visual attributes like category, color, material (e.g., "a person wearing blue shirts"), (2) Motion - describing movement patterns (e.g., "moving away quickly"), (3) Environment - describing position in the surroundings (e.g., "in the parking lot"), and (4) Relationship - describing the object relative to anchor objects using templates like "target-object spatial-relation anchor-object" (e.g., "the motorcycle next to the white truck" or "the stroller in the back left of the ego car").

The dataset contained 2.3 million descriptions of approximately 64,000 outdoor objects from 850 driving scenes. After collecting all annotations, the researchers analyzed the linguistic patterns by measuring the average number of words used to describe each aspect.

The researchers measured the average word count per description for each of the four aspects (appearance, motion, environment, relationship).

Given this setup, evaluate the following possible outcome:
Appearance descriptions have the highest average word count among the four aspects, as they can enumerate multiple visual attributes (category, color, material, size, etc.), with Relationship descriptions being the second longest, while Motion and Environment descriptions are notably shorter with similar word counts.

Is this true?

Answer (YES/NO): NO